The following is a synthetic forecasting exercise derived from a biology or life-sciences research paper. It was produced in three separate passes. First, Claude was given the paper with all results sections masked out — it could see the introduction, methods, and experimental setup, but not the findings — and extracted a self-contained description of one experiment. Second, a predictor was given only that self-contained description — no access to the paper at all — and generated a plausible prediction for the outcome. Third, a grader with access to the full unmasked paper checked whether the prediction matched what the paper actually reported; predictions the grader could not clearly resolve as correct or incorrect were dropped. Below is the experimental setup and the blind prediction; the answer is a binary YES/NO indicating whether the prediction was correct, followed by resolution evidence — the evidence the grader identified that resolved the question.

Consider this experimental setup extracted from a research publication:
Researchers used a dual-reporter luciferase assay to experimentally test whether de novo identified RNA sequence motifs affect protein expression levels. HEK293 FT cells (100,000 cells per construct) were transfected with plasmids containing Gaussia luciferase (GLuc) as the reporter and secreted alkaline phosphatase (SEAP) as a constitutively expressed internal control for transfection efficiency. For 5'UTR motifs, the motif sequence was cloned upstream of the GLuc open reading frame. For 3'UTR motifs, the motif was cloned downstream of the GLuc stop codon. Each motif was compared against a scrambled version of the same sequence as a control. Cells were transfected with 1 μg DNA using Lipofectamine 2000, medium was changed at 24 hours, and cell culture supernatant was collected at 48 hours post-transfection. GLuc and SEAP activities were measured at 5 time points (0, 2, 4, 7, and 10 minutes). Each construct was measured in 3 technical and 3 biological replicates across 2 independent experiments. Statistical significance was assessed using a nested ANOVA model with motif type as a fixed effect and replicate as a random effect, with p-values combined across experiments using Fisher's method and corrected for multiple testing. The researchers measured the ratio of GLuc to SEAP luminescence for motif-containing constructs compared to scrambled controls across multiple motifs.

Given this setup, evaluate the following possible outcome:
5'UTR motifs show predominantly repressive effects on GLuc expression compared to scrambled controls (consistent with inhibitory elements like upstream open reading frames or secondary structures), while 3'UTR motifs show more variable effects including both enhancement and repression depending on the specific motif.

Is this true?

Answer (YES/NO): NO